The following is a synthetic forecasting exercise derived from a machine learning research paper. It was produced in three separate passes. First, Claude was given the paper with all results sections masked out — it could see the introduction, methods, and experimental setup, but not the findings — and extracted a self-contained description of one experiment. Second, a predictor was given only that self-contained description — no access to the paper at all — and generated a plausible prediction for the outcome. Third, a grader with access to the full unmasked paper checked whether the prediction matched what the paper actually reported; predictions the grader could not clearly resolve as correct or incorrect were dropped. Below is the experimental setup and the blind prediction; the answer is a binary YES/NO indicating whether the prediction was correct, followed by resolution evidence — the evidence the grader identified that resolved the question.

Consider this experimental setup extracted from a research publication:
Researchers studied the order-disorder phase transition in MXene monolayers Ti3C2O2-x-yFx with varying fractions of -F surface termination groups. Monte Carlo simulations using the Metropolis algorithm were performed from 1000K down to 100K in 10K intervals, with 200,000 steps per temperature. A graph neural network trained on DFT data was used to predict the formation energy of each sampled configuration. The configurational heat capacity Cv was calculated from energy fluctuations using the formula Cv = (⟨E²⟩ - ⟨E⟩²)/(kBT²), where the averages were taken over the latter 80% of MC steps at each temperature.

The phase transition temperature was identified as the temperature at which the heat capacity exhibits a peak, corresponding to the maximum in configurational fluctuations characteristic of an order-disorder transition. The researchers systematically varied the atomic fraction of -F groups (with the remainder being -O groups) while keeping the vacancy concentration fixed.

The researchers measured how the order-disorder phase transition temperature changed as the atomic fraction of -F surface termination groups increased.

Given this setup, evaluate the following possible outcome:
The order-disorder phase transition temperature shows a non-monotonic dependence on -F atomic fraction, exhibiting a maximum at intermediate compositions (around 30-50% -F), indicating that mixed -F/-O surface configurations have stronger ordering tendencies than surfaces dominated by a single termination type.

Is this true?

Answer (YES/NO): NO